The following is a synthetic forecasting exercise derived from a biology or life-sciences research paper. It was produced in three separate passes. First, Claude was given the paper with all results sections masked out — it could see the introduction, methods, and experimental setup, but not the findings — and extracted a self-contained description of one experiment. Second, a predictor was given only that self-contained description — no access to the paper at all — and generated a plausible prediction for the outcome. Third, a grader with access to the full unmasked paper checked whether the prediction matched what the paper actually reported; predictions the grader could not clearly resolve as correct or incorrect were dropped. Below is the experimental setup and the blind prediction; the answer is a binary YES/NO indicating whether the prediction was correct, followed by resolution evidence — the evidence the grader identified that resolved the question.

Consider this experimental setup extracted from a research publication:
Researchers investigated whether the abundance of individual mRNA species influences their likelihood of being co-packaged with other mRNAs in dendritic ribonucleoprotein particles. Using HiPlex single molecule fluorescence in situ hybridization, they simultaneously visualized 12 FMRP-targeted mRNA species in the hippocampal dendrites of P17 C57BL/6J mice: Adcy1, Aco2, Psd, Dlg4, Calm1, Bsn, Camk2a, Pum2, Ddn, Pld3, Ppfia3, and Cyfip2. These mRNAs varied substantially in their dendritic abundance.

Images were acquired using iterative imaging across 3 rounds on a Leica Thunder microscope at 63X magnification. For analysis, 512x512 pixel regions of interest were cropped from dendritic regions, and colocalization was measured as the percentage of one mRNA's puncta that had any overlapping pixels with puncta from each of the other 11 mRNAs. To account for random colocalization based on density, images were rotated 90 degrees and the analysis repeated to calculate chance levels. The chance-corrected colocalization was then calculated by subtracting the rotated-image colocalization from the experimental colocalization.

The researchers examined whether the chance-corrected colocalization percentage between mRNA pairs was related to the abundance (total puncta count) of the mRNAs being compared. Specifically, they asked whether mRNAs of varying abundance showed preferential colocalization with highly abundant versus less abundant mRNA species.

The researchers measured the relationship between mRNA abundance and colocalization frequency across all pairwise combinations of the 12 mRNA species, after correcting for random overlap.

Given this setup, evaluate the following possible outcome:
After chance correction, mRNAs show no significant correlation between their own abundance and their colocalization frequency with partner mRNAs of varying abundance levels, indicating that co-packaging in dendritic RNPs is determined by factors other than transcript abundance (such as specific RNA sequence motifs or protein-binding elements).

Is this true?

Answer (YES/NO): NO